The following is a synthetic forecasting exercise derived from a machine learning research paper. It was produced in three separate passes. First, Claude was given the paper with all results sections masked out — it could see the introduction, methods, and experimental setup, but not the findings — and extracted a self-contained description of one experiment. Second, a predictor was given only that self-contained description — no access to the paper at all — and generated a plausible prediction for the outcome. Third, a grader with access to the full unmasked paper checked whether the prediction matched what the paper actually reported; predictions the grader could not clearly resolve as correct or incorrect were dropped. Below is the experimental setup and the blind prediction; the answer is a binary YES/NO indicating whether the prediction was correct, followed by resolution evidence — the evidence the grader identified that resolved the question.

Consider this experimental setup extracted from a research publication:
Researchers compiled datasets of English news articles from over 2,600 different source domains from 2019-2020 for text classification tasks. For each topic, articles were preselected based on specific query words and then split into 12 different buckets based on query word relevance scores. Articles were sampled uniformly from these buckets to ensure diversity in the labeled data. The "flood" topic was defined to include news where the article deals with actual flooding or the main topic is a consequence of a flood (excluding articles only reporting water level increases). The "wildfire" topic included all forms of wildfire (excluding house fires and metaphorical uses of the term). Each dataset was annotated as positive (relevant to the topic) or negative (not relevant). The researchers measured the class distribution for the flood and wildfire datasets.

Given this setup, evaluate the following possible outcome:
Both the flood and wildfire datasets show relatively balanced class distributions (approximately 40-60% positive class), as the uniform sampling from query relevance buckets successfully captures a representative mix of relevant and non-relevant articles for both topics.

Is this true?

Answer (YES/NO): NO